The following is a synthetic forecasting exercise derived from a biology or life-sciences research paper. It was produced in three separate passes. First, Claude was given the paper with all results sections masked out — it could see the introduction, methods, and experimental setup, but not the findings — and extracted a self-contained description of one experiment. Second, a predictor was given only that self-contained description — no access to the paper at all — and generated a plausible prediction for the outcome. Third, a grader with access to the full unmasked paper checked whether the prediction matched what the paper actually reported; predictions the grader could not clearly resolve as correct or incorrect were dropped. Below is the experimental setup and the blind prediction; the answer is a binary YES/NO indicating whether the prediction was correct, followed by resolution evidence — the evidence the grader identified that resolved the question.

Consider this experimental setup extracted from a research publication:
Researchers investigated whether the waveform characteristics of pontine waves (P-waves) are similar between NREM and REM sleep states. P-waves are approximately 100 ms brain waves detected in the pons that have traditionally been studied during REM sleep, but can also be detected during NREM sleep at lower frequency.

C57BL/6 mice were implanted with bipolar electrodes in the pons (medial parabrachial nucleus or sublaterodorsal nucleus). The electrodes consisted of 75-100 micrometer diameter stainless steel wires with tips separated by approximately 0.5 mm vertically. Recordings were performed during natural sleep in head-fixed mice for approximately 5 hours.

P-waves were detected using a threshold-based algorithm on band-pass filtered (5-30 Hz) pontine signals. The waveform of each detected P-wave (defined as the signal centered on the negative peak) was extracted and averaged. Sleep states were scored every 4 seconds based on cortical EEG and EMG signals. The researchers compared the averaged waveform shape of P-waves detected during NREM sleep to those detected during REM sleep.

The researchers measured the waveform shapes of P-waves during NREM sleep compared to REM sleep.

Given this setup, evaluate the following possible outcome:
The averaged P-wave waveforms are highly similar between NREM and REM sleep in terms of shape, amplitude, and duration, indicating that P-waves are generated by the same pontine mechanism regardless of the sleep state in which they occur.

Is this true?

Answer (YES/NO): YES